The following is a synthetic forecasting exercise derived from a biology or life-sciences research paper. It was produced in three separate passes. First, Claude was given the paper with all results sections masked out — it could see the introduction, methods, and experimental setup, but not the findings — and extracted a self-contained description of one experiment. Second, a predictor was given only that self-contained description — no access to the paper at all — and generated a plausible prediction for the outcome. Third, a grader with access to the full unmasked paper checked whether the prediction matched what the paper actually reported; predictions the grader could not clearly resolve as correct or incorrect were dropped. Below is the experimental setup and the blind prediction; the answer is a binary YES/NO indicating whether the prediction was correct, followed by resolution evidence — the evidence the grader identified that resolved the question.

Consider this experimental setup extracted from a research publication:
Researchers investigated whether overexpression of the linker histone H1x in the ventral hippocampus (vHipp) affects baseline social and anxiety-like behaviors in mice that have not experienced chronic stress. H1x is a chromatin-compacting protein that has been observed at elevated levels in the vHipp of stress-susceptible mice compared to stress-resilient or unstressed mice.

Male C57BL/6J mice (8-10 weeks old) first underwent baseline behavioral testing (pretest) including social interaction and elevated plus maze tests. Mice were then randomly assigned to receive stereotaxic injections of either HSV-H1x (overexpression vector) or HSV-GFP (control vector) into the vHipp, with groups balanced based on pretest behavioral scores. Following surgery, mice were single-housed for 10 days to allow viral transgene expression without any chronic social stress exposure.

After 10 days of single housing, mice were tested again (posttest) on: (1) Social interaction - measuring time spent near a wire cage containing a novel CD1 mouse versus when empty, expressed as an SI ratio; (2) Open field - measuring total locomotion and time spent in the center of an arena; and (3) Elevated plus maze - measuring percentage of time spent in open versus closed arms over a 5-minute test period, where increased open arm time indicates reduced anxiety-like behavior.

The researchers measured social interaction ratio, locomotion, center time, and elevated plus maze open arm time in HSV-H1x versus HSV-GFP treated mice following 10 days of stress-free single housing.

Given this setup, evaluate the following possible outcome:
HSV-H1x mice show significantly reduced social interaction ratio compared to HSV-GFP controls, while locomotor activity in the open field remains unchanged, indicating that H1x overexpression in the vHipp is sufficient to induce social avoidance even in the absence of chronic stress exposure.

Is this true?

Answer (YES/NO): NO